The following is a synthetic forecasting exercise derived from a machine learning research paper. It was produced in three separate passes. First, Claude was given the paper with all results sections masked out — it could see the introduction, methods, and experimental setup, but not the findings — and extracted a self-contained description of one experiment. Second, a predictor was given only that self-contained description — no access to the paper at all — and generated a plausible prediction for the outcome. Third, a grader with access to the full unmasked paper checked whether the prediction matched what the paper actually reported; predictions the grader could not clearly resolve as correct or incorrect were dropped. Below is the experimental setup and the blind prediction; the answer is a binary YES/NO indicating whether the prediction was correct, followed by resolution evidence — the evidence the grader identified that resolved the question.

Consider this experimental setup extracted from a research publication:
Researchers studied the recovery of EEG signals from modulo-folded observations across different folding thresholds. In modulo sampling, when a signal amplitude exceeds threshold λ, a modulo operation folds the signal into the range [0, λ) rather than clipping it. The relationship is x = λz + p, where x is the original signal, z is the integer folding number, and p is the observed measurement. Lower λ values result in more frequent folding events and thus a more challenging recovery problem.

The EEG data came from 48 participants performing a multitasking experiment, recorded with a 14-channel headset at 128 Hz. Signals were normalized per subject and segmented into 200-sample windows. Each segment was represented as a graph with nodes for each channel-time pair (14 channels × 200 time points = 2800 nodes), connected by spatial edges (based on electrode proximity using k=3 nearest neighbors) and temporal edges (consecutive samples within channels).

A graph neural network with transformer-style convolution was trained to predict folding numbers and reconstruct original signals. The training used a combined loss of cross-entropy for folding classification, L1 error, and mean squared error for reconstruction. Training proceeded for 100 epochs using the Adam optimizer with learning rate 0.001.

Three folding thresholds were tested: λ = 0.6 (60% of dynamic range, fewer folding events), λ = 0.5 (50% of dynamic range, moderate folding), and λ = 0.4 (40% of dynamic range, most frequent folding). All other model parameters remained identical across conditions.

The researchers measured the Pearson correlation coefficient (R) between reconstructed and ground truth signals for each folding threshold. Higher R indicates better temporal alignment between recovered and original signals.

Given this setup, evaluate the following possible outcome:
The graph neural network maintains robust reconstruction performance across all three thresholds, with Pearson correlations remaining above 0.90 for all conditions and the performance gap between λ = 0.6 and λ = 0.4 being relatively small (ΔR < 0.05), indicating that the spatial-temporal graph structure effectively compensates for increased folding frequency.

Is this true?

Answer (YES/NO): NO